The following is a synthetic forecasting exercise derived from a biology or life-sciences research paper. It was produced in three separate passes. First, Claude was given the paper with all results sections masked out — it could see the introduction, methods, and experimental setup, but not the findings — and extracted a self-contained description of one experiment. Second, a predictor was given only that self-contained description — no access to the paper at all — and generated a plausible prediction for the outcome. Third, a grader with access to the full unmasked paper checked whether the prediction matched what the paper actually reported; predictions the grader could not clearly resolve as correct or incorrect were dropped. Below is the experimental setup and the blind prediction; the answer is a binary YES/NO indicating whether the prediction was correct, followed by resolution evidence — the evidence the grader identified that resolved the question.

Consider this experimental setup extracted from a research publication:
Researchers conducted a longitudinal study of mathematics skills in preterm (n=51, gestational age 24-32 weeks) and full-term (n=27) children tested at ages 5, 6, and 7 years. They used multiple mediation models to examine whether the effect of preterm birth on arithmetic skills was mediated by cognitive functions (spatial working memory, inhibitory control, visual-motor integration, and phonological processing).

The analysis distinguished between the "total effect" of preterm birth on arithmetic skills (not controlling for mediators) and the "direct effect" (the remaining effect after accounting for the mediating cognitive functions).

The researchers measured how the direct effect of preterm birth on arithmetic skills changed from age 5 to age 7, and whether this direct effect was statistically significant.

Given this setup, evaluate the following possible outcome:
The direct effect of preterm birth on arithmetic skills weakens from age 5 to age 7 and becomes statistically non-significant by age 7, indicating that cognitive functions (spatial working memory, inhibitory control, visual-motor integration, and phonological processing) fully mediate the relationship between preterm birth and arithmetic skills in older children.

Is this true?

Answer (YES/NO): NO